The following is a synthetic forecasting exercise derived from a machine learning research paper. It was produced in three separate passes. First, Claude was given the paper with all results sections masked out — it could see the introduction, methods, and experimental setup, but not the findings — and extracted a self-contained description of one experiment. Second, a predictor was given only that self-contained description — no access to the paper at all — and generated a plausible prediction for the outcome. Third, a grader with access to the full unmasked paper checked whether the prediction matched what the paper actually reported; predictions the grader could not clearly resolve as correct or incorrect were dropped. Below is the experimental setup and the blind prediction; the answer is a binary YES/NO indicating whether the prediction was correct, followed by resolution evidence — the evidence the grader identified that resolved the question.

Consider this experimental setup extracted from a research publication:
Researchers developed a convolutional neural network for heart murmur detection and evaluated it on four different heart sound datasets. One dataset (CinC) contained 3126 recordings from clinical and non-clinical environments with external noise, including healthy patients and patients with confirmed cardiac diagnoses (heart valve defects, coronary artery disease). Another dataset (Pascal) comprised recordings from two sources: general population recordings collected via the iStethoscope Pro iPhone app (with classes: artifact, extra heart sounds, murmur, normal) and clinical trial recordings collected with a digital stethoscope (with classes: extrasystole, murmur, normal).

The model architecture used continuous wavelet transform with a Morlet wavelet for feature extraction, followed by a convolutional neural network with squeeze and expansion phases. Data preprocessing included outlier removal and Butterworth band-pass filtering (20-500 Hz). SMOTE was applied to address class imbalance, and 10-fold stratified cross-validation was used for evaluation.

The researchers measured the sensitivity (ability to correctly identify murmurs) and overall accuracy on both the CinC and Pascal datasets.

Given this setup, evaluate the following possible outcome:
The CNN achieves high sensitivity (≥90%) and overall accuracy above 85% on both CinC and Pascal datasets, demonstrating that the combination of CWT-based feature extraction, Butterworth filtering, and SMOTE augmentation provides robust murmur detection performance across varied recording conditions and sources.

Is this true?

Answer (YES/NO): NO